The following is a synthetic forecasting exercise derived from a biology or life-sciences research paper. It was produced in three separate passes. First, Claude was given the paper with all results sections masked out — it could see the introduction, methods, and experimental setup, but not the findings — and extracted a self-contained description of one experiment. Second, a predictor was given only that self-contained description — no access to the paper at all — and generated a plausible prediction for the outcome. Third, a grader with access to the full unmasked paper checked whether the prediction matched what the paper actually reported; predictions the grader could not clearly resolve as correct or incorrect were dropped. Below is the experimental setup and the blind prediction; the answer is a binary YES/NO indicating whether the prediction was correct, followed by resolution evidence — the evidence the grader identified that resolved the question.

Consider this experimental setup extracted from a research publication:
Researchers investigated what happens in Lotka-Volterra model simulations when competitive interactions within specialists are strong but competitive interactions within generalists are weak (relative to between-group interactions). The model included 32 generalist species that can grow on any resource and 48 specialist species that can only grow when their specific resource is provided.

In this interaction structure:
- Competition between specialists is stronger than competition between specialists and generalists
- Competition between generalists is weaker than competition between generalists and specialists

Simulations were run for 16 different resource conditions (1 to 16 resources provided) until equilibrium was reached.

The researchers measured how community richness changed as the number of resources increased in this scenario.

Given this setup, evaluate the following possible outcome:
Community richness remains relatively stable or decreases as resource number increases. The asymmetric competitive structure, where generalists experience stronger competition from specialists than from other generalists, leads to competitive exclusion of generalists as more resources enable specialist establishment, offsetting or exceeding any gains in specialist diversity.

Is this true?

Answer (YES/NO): NO